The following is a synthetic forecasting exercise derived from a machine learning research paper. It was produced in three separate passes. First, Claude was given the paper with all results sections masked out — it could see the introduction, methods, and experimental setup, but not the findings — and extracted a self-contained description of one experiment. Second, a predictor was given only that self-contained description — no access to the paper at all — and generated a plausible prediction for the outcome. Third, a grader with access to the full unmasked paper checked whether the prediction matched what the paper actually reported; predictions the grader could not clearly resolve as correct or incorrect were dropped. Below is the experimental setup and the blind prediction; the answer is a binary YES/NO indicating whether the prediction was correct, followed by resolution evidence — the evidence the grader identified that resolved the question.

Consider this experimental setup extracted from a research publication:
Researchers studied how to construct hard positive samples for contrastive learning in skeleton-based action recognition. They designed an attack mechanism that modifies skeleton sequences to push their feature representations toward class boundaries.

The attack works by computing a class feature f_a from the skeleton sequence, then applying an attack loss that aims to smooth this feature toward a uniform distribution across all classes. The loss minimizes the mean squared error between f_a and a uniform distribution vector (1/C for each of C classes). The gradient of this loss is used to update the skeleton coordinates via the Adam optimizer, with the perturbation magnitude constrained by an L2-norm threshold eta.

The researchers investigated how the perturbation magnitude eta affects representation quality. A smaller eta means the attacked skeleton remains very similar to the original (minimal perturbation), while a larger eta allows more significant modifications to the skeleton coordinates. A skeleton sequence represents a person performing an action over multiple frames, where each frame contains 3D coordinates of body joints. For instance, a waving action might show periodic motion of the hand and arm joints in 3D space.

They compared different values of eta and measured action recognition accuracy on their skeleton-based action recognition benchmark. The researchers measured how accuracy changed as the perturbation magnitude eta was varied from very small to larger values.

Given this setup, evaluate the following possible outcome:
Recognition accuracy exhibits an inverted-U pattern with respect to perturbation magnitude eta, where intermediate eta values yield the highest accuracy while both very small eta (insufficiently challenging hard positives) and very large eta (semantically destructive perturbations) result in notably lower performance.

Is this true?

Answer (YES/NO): YES